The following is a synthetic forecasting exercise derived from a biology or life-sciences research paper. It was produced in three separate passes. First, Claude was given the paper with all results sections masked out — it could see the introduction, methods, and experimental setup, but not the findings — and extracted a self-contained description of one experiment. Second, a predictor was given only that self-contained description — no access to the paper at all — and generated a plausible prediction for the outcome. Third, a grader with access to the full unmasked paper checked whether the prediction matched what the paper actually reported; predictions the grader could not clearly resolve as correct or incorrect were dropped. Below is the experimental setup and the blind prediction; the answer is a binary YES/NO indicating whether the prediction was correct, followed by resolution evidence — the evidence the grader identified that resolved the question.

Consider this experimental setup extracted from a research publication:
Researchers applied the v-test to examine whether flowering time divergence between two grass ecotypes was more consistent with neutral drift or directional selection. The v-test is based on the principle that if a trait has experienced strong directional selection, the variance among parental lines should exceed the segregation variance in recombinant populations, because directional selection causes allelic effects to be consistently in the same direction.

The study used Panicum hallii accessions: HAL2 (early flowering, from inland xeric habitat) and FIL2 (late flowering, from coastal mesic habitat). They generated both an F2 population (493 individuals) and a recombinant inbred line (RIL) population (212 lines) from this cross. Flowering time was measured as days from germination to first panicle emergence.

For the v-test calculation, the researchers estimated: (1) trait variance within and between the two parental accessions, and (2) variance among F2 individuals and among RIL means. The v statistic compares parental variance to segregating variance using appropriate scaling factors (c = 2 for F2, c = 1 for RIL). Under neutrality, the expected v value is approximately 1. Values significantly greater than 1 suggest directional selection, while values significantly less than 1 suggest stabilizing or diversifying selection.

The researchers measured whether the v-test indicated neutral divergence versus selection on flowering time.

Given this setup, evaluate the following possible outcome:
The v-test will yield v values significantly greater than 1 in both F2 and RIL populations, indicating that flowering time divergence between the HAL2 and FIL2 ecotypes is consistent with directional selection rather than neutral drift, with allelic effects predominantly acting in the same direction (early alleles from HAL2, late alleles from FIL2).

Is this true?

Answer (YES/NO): YES